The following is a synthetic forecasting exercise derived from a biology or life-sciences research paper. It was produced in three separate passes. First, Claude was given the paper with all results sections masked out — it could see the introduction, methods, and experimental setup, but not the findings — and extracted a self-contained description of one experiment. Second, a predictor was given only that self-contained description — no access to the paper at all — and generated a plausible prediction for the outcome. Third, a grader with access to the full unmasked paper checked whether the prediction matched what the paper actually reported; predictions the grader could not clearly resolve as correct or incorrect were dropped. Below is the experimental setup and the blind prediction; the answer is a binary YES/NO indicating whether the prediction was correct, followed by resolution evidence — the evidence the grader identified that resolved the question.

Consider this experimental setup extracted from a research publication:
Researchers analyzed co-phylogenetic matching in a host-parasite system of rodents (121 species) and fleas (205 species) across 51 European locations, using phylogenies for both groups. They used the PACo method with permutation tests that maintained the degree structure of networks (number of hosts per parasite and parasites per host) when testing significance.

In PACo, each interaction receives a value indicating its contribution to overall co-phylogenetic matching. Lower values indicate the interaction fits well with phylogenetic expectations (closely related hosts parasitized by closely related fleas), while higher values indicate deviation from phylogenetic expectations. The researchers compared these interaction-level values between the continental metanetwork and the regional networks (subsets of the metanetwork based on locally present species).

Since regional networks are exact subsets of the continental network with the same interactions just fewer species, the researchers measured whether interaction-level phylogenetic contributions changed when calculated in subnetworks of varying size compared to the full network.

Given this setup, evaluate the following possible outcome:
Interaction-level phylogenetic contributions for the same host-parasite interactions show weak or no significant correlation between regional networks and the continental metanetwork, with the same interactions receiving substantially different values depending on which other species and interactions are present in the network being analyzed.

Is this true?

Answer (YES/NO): NO